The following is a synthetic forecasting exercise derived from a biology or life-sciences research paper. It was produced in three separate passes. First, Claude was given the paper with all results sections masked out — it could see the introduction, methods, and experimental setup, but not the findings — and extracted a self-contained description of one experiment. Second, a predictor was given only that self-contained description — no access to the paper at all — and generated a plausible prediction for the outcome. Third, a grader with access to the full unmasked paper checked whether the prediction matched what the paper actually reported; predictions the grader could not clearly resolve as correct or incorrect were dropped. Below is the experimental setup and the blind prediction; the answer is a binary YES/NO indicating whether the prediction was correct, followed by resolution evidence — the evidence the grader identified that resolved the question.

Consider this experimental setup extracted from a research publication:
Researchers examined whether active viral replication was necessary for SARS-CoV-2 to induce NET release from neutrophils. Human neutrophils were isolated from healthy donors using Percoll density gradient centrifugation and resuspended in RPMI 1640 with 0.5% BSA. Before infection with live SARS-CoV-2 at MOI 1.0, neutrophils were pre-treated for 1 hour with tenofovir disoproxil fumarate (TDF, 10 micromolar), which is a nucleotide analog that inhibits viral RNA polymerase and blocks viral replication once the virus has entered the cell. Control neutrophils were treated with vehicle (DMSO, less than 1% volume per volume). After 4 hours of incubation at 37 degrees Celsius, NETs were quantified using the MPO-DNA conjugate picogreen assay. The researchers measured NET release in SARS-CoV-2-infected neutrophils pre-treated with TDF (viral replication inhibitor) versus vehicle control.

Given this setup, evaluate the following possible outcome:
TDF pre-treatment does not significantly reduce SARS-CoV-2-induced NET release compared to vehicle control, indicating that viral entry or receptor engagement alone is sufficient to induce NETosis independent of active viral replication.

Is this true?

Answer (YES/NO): NO